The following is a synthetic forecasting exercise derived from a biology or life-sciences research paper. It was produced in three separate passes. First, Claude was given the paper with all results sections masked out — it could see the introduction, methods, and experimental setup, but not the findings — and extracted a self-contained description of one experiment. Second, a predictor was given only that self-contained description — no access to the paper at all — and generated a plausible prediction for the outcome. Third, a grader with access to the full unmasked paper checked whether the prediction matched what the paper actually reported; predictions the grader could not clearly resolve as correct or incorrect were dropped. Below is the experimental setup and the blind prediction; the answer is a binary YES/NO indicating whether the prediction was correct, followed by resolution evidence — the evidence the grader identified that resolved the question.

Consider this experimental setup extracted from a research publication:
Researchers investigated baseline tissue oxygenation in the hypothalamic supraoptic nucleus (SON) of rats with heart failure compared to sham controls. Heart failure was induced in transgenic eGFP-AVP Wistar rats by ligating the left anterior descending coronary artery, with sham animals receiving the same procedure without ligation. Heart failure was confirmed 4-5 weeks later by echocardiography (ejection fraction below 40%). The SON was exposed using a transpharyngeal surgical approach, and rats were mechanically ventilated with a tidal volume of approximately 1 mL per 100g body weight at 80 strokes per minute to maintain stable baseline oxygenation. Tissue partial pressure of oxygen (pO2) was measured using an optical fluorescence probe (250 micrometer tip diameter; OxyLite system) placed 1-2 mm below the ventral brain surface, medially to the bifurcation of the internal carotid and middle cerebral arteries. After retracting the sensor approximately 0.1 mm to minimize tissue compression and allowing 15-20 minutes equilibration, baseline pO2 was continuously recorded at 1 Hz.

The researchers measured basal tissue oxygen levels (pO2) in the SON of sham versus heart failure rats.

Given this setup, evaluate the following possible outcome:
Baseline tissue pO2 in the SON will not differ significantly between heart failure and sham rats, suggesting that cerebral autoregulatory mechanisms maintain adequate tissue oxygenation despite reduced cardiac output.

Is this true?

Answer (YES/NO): NO